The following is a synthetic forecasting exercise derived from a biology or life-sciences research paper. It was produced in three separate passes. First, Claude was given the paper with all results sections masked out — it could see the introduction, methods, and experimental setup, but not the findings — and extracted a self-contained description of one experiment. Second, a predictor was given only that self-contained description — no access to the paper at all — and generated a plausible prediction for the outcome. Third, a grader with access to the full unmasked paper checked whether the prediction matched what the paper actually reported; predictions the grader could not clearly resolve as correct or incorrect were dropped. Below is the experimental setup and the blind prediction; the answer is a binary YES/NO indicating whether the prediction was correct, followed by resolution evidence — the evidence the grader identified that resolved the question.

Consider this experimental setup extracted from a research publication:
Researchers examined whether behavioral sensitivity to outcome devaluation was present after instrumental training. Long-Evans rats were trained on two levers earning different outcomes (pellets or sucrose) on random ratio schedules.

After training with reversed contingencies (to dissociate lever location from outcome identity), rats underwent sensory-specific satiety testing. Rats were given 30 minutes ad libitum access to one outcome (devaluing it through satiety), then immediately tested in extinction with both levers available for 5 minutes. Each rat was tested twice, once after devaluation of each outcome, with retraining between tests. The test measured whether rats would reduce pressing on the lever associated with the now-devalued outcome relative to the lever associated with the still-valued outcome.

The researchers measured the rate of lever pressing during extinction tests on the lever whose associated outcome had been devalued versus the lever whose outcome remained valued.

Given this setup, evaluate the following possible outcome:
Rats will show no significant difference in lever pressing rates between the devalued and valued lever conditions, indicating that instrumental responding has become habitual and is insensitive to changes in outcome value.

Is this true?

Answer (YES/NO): NO